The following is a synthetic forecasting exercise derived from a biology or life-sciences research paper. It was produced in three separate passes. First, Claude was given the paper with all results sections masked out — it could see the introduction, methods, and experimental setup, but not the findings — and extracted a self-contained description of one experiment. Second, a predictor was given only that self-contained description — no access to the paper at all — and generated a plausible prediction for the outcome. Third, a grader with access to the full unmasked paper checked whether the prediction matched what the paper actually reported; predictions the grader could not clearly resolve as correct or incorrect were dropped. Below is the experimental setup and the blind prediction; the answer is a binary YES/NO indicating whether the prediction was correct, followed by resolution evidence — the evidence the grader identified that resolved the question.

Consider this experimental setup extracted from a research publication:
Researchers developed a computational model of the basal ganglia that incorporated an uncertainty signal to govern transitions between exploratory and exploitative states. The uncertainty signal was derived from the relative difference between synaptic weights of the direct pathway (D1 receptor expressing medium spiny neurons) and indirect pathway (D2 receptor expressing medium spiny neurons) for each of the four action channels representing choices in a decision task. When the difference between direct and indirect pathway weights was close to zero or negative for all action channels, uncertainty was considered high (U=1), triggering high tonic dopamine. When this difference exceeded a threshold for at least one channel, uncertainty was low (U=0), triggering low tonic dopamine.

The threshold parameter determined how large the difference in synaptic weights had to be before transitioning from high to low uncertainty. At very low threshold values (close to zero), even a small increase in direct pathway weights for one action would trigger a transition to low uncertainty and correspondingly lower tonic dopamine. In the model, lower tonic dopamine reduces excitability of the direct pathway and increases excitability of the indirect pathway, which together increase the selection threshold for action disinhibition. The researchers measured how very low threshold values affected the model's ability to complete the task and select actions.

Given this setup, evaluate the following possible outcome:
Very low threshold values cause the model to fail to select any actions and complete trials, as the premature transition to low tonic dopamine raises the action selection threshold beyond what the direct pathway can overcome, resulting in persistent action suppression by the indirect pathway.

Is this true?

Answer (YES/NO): YES